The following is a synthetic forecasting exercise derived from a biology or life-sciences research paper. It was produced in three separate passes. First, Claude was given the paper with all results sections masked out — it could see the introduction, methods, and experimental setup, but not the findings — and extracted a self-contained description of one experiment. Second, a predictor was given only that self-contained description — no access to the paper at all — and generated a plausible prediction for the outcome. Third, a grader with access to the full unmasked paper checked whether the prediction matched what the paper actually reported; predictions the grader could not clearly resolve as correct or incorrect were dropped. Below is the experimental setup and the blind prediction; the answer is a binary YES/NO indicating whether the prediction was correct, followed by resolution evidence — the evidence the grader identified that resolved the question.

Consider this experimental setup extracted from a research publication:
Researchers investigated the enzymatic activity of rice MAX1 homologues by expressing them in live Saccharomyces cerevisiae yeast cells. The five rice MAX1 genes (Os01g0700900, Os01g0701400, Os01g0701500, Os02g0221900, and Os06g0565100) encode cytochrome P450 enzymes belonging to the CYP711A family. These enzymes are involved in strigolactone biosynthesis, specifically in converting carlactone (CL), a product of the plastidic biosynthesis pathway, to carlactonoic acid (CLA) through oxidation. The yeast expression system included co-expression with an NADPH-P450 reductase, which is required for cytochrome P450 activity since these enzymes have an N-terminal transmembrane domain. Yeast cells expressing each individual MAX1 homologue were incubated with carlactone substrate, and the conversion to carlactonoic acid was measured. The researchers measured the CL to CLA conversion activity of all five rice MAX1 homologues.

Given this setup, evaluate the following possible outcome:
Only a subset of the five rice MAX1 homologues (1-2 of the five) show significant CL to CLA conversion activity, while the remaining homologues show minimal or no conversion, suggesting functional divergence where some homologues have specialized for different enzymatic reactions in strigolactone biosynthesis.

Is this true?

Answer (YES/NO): NO